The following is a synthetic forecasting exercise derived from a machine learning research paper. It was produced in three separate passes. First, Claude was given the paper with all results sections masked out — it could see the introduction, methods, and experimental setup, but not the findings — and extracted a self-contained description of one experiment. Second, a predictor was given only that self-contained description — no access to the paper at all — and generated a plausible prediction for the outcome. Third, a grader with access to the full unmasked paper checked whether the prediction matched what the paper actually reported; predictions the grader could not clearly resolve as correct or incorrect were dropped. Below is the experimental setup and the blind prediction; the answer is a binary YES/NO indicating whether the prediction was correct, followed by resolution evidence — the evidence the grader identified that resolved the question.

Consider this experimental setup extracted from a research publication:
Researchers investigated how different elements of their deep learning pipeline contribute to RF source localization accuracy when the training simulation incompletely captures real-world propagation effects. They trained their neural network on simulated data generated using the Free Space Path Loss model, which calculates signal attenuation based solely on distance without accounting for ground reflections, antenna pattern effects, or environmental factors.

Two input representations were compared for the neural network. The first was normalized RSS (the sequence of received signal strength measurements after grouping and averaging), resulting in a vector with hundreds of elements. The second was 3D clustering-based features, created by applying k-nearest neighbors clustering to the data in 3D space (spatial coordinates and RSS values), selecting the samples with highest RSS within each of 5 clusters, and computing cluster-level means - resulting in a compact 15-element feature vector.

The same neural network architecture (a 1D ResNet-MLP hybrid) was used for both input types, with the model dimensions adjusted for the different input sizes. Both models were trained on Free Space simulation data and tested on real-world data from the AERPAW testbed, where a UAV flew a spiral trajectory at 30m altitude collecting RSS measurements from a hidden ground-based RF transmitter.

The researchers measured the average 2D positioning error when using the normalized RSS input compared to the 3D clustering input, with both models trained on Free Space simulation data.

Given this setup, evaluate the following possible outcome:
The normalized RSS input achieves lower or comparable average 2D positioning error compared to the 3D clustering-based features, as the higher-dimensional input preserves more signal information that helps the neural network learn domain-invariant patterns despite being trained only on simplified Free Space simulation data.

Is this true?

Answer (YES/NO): YES